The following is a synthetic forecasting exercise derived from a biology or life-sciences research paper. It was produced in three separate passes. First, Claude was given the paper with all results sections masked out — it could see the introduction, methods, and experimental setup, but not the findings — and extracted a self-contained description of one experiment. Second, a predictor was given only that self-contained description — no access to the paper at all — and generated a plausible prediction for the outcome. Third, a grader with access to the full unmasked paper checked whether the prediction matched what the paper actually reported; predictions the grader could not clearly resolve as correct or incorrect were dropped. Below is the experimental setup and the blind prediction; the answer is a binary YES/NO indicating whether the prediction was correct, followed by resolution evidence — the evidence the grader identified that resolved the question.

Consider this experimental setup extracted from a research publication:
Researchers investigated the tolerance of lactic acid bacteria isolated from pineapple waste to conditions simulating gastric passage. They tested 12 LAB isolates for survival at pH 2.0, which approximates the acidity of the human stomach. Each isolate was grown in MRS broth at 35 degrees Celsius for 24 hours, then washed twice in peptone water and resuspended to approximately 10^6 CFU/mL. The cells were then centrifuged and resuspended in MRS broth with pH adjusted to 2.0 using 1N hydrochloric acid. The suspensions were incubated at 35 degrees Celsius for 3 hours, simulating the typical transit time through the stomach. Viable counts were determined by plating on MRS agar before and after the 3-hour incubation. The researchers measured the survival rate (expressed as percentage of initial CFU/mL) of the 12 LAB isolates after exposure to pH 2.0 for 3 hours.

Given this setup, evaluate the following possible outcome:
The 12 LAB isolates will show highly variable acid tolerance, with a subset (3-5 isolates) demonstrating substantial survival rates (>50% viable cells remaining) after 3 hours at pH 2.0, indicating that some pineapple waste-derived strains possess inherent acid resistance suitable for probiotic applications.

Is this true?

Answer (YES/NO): NO